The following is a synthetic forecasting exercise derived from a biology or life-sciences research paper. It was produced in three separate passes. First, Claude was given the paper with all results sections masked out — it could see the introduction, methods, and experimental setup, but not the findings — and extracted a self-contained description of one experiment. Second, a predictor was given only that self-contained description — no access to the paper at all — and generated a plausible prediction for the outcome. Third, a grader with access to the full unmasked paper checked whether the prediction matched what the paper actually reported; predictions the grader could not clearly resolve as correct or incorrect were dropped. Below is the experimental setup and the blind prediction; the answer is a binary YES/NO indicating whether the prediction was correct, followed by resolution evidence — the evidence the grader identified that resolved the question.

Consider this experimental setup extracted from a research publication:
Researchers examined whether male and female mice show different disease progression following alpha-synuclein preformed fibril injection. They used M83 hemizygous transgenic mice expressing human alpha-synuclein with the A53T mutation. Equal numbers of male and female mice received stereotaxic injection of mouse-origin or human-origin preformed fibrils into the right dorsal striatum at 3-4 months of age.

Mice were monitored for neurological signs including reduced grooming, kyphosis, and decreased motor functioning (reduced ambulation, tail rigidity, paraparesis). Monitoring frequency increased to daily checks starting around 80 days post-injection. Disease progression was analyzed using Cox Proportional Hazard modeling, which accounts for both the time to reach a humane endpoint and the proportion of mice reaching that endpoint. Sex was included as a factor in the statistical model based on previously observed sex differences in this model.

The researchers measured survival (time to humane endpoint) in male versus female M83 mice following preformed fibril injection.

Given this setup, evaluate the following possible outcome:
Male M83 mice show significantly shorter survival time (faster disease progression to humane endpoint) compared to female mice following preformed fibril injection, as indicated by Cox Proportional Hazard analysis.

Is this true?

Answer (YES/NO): NO